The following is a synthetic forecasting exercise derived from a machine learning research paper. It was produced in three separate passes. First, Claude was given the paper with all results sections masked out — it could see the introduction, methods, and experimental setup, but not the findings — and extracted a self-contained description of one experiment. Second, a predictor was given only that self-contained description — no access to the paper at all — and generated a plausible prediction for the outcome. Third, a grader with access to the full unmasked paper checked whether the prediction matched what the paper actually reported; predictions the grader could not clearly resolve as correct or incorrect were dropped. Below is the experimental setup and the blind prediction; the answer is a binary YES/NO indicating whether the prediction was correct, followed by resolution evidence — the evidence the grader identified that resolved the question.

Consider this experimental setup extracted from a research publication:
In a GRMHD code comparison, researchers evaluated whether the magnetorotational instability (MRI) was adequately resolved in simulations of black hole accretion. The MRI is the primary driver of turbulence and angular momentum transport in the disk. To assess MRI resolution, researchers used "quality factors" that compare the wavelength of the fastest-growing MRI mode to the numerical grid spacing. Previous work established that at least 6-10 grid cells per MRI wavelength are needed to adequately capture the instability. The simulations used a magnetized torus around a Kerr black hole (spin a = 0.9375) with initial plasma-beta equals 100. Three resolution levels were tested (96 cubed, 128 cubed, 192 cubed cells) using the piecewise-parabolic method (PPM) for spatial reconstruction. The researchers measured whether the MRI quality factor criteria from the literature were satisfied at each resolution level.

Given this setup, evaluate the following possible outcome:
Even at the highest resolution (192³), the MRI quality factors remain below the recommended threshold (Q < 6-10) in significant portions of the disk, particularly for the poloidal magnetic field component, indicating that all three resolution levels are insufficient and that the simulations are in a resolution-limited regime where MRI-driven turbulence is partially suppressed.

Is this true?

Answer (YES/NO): NO